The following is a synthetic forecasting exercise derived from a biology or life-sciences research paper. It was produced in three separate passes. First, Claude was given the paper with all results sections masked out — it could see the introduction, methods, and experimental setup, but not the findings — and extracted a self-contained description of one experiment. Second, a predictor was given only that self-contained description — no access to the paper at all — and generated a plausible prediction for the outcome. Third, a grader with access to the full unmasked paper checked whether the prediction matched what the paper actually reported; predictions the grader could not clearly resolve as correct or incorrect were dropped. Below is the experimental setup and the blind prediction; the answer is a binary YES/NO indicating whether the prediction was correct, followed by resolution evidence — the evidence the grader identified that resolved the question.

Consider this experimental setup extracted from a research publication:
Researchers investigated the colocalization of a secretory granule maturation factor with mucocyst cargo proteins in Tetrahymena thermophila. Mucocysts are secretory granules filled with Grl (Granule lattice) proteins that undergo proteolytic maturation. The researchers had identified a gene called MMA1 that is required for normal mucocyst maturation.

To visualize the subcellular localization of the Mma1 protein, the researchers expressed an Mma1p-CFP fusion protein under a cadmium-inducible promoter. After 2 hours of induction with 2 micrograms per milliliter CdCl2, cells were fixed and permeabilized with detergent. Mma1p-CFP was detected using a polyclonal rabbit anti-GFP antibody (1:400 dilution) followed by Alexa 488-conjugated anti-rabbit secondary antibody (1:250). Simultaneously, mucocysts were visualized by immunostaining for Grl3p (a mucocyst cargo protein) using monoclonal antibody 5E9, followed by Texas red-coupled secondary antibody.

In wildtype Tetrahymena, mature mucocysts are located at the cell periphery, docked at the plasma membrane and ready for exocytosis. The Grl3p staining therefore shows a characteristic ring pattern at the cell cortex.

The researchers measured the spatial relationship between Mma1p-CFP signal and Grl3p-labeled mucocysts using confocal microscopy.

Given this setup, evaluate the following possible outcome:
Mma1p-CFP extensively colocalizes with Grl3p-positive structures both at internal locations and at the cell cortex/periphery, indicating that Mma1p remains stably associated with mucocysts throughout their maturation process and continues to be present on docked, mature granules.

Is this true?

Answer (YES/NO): NO